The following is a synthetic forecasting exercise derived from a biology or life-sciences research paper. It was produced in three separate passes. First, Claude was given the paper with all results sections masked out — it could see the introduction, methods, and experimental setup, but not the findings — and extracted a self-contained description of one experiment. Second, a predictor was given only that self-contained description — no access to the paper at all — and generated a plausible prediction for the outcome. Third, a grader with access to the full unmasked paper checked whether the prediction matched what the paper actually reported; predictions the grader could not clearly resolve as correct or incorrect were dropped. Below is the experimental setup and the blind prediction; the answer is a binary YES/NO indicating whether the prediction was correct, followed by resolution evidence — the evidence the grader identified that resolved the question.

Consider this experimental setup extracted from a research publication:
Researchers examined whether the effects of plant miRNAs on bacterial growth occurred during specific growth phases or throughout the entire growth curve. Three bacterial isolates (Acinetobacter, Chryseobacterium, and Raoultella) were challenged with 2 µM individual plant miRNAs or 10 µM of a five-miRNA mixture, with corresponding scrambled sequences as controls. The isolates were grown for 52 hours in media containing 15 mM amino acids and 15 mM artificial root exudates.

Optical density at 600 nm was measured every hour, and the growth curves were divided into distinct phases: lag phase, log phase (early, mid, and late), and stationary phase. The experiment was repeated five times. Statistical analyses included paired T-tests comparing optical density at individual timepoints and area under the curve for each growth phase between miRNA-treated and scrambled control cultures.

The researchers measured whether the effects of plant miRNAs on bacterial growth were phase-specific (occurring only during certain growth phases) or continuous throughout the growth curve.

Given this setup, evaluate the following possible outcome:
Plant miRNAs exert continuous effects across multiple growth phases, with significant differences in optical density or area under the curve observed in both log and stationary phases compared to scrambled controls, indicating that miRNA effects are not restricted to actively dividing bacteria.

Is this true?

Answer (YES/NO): NO